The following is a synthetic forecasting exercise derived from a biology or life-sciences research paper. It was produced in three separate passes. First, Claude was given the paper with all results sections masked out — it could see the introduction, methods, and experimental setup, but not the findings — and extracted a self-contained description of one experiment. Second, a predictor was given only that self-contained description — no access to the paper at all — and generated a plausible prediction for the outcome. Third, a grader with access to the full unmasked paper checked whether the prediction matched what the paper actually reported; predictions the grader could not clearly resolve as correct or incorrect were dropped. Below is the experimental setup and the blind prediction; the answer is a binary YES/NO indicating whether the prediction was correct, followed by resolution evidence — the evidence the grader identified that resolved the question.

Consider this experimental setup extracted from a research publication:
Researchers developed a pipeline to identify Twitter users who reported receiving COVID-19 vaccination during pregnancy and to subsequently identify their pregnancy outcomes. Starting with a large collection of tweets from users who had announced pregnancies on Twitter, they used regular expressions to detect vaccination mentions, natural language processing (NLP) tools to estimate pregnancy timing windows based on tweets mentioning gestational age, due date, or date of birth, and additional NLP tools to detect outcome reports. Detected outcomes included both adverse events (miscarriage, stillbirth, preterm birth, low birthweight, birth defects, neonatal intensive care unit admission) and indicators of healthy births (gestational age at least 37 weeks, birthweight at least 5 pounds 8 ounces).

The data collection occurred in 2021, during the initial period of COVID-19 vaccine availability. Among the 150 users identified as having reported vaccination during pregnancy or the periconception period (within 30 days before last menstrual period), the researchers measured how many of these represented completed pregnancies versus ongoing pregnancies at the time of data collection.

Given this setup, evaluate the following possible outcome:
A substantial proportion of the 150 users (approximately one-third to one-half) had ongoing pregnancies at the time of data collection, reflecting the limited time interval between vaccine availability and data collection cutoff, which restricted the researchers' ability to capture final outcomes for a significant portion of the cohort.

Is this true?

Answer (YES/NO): NO